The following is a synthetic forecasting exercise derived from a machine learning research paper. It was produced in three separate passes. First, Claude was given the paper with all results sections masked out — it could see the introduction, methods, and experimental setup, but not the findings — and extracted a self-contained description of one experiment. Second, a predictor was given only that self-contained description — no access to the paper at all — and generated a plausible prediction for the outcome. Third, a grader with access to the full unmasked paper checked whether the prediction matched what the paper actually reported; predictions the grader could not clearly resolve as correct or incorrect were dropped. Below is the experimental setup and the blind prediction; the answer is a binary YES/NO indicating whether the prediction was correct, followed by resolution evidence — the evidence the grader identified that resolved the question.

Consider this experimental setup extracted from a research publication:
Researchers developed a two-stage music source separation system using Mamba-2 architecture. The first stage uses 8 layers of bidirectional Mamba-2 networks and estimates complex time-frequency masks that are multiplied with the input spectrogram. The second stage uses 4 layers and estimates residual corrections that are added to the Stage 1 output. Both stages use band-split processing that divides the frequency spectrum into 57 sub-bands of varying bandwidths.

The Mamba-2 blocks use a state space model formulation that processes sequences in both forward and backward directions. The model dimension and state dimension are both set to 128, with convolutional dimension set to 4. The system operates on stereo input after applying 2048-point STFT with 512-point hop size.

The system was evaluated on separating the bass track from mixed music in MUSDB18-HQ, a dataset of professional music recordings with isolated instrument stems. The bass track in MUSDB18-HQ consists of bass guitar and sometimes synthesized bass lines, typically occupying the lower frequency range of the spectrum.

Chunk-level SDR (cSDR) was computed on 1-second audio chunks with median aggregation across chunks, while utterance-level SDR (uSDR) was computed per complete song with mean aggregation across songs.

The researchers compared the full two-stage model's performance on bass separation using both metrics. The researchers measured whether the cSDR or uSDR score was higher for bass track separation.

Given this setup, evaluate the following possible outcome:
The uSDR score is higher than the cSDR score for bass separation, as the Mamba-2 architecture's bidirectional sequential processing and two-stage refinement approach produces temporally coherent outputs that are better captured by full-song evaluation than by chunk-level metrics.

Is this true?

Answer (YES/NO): NO